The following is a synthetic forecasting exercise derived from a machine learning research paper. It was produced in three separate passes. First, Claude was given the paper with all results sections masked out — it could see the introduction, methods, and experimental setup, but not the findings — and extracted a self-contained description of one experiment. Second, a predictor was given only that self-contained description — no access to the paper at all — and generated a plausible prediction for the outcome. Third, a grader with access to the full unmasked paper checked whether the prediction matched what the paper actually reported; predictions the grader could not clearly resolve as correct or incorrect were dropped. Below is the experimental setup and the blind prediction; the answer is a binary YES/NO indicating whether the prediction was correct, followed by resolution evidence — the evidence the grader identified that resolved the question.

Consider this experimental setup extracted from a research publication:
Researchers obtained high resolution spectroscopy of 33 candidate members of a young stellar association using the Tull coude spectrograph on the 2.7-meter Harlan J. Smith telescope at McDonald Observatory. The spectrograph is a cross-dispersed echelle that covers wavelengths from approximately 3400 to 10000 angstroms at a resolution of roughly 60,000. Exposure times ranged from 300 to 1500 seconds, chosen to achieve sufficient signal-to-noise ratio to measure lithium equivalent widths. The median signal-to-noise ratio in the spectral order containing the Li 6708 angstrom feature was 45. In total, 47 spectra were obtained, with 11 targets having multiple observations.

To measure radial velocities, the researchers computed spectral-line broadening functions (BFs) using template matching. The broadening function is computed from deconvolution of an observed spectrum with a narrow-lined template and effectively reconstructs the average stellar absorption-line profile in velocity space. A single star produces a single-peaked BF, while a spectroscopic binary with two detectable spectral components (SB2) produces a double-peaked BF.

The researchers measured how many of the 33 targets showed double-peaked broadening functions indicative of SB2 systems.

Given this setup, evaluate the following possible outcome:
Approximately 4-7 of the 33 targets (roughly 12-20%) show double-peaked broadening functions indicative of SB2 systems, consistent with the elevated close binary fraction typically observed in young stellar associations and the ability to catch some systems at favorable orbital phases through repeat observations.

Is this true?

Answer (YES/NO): NO